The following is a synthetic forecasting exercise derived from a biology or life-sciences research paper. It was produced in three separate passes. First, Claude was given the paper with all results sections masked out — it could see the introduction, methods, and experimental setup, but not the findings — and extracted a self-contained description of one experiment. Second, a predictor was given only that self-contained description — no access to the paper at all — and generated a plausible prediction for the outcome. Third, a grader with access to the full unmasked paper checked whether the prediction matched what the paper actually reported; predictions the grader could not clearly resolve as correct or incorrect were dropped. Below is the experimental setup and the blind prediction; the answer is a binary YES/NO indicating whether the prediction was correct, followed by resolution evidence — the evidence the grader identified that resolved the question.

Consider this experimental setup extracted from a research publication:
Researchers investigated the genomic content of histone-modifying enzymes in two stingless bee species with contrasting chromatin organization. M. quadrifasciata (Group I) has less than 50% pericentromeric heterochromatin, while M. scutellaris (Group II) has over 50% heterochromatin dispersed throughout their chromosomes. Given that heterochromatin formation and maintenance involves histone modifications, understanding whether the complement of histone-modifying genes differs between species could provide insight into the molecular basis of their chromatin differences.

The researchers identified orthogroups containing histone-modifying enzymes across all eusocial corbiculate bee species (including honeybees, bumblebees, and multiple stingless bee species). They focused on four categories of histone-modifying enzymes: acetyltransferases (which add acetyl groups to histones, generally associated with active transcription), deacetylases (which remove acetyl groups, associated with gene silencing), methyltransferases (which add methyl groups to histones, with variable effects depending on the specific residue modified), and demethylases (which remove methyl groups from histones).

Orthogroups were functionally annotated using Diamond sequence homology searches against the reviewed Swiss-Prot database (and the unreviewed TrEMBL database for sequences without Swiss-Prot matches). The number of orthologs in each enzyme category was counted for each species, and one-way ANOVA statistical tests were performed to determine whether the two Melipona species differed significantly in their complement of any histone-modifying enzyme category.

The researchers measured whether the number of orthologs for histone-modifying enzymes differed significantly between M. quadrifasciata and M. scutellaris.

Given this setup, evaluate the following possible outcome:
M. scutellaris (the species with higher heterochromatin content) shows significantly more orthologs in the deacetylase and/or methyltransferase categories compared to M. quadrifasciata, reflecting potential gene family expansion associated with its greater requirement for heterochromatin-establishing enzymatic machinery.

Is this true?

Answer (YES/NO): YES